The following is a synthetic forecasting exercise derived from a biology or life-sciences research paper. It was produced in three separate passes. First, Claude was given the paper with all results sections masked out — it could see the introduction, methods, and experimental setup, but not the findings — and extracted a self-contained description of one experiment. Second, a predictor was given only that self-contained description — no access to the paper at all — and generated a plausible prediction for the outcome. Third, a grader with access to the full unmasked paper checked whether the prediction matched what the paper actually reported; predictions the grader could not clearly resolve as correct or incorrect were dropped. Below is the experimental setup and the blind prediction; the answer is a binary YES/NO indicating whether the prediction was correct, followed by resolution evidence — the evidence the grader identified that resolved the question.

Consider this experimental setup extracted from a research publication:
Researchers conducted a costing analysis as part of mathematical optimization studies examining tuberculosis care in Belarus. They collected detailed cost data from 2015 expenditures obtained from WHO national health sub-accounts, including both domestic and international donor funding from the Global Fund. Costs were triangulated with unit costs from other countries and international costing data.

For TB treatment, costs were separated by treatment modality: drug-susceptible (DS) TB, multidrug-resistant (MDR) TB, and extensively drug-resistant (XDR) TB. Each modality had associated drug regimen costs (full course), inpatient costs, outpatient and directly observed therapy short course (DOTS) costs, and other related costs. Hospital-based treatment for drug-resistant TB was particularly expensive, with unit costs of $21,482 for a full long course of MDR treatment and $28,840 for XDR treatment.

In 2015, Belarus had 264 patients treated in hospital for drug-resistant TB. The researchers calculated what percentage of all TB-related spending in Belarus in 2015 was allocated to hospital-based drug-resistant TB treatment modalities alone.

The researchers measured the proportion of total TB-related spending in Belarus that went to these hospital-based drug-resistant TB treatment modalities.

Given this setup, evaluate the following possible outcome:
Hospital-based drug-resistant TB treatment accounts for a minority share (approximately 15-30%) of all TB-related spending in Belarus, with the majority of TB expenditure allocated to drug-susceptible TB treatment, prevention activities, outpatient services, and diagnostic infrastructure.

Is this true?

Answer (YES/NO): YES